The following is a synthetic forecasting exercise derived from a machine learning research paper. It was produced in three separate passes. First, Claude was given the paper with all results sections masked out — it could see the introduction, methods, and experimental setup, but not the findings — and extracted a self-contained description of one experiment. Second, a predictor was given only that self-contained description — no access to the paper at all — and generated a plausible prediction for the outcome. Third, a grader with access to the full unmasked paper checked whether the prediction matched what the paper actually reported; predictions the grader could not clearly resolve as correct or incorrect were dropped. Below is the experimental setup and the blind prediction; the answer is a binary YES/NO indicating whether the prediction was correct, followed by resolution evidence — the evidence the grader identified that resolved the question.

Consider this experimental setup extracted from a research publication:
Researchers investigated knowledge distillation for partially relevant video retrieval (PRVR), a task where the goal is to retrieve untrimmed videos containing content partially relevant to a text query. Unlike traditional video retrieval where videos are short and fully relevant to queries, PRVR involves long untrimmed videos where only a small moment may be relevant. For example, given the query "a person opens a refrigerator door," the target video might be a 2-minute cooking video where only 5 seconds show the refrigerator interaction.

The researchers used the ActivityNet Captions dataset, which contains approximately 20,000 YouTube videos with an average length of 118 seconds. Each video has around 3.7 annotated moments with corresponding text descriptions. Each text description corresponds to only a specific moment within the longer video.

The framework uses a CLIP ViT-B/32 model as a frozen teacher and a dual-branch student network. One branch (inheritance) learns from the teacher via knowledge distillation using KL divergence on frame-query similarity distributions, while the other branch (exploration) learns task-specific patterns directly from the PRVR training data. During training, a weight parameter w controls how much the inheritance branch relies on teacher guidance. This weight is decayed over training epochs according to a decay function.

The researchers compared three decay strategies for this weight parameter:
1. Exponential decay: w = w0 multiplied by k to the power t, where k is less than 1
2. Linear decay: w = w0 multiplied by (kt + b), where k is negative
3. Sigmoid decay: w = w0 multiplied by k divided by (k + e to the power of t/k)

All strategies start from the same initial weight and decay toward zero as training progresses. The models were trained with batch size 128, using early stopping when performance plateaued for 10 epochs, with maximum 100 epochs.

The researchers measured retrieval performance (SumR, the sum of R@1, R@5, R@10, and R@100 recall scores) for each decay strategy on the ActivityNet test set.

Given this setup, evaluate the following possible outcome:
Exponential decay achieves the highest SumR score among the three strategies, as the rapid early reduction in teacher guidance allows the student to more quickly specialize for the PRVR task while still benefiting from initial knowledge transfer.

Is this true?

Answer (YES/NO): NO